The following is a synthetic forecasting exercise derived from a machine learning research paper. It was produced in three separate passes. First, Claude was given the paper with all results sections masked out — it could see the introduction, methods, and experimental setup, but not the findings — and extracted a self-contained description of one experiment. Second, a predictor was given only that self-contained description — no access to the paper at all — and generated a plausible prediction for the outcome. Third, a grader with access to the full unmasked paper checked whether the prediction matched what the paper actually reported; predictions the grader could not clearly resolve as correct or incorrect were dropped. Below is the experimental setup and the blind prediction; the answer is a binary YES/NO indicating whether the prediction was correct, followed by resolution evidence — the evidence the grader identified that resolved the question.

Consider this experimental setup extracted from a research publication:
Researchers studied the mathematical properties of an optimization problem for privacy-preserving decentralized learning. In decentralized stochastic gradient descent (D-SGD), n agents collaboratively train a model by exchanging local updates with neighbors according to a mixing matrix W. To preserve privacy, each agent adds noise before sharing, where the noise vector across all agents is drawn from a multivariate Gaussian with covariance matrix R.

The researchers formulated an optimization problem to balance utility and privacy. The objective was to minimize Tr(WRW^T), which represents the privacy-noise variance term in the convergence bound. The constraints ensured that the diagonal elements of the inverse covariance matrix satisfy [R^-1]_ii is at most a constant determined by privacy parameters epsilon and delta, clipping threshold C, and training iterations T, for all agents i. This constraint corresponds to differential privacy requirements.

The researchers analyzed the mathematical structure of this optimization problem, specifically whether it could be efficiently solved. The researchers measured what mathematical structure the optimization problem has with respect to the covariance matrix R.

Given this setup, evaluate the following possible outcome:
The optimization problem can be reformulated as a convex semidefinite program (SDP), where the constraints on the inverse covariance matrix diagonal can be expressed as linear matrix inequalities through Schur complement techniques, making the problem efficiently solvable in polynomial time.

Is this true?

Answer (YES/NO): YES